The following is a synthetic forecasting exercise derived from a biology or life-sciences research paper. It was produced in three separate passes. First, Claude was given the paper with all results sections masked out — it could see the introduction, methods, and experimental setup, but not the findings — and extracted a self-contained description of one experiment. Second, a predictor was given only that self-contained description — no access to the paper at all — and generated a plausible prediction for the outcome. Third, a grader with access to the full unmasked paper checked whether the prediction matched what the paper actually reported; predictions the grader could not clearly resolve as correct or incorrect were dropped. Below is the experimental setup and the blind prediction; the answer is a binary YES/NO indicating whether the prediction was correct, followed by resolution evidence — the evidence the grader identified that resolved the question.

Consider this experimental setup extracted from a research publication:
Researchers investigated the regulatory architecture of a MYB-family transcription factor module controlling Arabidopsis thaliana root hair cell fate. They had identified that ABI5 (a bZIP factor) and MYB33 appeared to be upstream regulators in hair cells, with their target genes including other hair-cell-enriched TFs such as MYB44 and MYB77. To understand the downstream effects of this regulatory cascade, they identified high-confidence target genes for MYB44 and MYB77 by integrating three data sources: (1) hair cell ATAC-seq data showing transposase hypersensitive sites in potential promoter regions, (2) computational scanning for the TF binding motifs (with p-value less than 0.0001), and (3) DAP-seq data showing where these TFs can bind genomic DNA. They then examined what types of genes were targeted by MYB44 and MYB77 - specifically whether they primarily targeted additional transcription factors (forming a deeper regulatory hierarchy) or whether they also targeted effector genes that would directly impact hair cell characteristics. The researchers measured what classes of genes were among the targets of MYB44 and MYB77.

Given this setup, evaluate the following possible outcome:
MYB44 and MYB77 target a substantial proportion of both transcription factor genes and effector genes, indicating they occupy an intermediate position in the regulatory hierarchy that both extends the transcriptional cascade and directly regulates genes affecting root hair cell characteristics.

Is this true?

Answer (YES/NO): YES